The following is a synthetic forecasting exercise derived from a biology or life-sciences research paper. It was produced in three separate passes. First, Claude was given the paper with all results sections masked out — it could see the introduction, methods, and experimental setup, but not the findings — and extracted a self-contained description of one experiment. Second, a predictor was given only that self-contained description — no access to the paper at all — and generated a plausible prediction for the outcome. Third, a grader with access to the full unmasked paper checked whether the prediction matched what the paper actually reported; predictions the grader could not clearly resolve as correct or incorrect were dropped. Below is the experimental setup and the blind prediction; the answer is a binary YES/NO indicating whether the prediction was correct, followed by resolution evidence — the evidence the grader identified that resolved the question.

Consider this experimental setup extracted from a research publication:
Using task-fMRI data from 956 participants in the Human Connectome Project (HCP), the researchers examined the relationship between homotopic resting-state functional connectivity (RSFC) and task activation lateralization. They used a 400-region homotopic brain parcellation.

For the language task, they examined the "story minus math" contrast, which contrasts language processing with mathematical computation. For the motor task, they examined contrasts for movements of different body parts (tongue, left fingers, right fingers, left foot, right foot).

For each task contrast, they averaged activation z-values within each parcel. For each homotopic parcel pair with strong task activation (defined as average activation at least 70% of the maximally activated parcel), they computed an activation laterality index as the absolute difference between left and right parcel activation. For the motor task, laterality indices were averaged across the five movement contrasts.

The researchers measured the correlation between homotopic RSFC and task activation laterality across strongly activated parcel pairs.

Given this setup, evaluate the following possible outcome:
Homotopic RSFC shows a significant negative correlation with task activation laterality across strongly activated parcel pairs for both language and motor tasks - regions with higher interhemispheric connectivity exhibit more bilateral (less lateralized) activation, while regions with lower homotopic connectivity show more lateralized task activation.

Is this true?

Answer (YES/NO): YES